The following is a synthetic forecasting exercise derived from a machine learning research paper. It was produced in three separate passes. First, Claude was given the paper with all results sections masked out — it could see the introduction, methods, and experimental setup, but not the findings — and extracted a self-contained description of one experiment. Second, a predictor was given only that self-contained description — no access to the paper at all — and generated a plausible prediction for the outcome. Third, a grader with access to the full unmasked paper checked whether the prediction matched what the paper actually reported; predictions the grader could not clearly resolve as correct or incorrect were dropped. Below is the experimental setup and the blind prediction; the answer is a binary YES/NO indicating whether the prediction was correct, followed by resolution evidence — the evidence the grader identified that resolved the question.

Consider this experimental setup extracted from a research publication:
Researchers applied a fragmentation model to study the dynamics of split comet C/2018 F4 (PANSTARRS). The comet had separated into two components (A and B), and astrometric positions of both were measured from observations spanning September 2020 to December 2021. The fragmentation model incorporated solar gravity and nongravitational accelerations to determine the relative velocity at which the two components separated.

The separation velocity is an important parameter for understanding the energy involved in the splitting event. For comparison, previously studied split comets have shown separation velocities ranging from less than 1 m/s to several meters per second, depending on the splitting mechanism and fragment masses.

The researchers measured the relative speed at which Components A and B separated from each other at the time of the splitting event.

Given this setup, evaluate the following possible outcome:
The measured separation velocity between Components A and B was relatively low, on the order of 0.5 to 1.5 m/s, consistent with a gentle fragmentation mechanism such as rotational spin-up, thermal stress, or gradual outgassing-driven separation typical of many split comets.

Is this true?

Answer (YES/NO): NO